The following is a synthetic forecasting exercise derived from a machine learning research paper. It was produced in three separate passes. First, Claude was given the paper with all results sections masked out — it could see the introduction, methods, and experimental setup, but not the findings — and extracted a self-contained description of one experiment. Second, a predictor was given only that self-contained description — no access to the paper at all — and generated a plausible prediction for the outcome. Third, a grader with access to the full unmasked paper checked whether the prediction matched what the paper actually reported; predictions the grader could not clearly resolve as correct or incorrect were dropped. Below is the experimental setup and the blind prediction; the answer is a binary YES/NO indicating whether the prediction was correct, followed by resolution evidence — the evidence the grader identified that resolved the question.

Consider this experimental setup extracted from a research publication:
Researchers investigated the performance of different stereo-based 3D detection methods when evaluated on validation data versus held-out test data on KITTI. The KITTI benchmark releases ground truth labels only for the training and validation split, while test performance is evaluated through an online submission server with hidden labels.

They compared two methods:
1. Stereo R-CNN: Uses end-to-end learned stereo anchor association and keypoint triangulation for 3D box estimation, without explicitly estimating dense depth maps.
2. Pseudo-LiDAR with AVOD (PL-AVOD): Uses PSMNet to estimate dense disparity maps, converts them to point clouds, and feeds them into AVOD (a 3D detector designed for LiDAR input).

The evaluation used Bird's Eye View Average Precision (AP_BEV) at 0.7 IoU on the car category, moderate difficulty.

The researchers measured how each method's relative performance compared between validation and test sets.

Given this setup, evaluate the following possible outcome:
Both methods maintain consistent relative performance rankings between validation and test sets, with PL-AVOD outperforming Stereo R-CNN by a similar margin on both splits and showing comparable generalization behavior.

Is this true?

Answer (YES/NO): NO